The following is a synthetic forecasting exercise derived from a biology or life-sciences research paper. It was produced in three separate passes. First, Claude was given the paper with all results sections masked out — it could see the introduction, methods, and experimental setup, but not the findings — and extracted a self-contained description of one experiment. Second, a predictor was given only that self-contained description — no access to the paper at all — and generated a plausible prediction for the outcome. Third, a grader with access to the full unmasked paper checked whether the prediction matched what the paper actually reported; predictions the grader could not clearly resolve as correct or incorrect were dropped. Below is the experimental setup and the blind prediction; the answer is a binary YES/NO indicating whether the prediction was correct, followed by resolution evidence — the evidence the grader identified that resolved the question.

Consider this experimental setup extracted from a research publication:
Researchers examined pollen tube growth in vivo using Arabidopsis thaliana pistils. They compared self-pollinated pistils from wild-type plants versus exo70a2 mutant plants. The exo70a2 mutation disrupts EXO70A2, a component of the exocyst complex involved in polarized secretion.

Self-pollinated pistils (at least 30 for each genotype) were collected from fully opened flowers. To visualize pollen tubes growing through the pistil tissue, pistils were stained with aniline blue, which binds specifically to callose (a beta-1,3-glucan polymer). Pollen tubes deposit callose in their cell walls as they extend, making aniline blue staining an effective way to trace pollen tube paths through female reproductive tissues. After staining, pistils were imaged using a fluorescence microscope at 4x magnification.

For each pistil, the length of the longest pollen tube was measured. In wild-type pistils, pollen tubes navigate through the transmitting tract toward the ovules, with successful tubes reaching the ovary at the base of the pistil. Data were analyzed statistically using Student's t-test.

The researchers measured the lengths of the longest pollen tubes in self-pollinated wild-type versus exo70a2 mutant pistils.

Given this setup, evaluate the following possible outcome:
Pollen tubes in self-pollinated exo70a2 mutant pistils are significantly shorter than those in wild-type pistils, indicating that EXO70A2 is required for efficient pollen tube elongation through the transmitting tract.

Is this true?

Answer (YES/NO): YES